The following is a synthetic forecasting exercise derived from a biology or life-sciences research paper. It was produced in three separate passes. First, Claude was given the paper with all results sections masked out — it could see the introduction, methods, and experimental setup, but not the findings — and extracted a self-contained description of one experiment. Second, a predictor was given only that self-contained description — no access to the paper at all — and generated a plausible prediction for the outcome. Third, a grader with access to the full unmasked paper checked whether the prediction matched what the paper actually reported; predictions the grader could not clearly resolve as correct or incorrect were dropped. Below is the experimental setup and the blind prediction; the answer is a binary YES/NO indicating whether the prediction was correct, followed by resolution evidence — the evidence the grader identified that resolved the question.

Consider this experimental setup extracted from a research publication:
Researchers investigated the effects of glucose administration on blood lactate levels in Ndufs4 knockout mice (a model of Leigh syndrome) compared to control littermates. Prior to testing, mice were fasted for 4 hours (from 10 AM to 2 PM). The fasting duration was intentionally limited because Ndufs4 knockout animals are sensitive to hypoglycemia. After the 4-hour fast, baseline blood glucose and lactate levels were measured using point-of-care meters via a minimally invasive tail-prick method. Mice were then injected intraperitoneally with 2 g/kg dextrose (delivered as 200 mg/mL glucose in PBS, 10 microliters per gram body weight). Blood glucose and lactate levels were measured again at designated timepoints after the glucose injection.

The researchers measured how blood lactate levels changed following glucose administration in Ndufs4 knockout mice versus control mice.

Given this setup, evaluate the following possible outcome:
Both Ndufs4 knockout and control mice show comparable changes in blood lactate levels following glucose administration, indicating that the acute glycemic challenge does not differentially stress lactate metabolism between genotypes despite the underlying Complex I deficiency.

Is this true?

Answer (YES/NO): NO